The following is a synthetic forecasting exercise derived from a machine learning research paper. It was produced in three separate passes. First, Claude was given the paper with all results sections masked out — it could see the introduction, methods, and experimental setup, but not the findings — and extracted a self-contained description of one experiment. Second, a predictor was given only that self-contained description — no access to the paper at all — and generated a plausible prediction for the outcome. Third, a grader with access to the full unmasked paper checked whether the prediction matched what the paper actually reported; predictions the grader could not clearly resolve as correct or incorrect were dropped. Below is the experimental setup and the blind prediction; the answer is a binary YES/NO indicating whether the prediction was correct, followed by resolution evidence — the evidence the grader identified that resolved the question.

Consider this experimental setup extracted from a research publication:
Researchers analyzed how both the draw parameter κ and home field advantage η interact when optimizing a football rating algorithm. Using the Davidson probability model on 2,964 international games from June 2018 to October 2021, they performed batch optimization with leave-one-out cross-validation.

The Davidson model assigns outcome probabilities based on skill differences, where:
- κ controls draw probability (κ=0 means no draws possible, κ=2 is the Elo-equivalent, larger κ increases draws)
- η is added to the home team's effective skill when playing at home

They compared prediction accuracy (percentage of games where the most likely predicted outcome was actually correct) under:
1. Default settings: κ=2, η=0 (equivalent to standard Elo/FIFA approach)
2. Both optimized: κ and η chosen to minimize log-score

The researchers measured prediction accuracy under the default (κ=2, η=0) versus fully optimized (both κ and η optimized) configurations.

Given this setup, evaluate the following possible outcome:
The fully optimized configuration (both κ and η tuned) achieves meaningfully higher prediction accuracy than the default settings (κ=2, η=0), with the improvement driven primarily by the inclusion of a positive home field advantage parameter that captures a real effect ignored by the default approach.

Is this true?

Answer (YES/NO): NO